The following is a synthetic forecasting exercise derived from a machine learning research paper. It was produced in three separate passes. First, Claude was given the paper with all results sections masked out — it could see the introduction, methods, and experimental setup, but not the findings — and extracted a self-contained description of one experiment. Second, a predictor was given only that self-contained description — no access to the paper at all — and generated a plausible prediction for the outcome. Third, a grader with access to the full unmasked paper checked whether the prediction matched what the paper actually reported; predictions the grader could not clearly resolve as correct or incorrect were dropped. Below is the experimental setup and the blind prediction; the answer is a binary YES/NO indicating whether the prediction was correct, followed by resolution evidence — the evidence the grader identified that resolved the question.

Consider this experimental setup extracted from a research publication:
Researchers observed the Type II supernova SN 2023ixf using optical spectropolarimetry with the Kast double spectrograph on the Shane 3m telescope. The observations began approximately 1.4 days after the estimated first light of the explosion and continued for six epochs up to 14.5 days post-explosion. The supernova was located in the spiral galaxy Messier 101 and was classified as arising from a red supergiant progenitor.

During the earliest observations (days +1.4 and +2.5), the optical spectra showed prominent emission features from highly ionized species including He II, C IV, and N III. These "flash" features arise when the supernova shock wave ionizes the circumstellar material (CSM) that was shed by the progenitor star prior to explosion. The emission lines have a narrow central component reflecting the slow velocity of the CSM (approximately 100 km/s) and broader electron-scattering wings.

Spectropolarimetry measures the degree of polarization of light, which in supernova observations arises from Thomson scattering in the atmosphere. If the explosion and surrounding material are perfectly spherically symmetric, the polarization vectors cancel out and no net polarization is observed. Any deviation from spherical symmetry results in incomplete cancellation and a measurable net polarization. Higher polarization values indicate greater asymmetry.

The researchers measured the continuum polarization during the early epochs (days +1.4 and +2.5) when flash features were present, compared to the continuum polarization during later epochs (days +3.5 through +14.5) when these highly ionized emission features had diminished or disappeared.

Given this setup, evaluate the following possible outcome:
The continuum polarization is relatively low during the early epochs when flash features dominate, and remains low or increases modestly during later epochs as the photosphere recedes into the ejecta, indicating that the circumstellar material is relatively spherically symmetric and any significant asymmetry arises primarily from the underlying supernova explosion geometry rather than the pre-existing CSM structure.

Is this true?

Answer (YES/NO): NO